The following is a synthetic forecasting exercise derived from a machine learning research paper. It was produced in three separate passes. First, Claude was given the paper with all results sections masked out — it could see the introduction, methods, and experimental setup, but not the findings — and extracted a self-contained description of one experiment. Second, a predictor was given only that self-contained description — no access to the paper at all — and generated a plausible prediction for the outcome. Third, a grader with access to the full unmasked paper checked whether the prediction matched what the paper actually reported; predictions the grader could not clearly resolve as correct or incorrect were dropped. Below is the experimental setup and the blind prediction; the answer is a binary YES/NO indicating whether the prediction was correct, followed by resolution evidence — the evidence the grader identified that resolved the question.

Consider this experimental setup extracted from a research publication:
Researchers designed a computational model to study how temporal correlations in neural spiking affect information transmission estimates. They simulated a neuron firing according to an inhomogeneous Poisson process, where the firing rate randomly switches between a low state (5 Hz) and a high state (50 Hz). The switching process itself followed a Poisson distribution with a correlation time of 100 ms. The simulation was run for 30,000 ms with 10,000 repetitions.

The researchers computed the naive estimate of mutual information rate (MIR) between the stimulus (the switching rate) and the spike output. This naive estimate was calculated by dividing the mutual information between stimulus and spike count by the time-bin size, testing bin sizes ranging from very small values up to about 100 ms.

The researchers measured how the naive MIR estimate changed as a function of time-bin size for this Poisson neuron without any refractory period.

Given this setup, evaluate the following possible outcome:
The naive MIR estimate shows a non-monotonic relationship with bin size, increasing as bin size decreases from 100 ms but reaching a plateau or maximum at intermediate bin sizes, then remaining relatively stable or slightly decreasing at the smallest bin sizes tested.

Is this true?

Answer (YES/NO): NO